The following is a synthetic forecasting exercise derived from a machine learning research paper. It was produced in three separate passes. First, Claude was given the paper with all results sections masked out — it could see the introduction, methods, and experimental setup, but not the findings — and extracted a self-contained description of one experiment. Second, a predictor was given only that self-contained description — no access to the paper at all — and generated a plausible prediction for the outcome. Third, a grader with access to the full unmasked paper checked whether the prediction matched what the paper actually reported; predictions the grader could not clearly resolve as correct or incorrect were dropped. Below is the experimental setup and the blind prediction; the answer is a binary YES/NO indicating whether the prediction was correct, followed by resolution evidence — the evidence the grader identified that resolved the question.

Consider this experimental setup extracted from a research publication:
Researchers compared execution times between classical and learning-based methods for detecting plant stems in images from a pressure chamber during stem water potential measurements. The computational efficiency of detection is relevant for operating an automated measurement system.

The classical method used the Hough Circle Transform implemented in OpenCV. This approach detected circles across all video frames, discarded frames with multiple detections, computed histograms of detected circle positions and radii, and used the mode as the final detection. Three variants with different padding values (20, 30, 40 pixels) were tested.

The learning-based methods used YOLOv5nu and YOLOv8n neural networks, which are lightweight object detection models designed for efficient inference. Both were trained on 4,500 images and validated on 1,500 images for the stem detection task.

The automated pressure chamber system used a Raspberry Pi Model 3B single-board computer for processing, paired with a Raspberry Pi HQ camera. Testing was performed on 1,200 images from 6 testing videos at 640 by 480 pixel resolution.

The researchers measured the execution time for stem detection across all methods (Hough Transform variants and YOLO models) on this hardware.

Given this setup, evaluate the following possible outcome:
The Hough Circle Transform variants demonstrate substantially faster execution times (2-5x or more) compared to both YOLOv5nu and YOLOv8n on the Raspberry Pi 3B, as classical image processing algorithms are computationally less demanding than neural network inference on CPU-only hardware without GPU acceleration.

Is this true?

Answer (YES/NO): YES